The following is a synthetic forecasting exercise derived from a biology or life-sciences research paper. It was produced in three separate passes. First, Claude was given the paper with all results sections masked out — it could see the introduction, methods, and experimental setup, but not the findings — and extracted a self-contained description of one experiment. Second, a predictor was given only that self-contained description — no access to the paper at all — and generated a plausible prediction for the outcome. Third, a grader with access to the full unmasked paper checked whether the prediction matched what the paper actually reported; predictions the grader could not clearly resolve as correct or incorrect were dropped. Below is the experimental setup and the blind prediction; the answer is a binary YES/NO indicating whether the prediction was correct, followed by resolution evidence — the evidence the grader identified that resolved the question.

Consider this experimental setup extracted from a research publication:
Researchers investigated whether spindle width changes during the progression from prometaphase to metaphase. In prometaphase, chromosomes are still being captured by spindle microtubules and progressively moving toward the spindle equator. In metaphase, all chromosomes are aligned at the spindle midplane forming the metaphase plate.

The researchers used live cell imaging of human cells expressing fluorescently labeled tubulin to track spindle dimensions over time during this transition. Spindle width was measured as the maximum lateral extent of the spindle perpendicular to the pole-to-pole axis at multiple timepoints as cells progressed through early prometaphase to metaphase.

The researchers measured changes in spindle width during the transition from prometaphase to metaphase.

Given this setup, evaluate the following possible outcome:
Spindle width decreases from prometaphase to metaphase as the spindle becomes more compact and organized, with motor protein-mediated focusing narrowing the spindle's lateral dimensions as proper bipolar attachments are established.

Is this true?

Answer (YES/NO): NO